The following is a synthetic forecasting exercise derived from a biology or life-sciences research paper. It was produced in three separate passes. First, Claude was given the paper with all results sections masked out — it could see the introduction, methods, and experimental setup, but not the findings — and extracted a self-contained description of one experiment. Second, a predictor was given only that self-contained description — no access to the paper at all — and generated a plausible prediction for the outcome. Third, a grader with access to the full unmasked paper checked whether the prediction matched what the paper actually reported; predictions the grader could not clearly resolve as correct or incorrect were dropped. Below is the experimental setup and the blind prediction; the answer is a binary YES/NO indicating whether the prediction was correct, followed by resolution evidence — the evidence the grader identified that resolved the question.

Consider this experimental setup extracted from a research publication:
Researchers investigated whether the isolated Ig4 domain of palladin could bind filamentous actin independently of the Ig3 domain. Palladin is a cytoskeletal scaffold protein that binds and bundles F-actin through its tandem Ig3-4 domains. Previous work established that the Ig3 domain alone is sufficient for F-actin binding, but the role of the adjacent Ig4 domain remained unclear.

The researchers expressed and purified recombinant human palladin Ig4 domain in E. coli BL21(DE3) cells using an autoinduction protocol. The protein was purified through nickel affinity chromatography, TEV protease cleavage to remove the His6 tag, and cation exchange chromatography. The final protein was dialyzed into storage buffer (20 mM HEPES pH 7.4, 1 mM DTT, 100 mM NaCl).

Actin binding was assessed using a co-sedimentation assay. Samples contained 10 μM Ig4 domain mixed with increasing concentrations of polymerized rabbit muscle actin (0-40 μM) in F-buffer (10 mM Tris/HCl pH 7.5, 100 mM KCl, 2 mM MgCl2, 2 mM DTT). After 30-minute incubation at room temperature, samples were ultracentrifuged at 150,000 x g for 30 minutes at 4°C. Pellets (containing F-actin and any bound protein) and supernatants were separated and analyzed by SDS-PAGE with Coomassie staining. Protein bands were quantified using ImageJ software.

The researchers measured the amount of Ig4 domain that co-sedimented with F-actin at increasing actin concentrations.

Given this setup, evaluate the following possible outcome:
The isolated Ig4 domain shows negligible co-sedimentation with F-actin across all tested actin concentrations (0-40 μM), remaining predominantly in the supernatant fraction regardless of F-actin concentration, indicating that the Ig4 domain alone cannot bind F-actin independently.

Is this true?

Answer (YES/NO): YES